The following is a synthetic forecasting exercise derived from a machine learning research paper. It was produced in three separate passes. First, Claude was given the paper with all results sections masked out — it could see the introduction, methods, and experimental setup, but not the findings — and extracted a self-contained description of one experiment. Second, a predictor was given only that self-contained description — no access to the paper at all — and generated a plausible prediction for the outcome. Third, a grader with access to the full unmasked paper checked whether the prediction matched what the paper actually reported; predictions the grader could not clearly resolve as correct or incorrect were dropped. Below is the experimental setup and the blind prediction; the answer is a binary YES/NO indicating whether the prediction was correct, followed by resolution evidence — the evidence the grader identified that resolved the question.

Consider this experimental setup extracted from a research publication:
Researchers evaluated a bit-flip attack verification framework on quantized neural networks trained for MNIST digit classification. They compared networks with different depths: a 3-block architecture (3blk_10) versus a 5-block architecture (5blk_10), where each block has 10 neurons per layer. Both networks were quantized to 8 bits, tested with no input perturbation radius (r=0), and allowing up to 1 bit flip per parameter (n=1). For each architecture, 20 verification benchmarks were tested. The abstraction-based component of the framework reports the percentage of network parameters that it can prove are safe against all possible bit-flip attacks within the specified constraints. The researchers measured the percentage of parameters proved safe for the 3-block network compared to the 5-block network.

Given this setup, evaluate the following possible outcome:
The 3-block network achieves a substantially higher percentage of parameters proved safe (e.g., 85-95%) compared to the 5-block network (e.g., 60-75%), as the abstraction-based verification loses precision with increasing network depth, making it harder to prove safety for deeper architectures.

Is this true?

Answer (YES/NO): NO